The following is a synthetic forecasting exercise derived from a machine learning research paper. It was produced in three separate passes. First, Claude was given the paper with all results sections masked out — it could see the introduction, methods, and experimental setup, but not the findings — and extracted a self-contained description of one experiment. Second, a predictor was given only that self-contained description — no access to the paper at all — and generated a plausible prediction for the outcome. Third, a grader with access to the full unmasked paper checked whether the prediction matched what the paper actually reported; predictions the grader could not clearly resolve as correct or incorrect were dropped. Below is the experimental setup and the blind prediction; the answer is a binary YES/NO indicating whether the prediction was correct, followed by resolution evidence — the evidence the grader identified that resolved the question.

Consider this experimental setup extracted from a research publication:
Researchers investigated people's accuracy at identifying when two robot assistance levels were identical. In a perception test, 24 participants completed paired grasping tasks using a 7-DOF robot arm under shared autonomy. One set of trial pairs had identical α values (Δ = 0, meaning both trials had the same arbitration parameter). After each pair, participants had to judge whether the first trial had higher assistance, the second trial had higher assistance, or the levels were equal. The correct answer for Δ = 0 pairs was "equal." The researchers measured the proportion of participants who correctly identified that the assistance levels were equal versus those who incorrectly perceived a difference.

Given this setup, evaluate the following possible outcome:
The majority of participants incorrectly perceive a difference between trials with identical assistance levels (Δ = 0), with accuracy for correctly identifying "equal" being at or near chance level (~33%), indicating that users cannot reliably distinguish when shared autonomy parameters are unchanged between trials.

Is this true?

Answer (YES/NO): NO